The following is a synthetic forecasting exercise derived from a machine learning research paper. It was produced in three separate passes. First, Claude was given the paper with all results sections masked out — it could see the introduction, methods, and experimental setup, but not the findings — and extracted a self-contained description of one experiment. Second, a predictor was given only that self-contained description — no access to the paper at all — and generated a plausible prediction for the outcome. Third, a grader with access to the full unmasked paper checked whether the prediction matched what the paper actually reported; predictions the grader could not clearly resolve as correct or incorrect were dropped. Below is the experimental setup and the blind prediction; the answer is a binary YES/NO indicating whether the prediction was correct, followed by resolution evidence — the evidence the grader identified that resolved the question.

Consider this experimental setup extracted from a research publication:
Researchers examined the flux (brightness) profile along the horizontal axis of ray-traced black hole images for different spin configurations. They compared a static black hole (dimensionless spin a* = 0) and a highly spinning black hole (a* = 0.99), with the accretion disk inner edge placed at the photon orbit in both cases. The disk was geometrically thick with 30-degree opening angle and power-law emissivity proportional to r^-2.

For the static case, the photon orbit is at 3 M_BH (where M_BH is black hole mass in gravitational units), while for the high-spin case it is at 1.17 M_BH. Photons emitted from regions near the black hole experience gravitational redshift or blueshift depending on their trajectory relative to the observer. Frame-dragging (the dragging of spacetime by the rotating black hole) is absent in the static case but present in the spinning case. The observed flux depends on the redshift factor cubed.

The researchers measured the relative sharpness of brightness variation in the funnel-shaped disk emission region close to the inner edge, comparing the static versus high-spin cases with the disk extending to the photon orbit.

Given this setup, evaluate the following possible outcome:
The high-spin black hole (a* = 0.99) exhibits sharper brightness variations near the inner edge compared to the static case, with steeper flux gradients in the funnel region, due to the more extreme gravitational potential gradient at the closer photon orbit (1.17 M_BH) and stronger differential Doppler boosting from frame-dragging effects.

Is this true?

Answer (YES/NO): NO